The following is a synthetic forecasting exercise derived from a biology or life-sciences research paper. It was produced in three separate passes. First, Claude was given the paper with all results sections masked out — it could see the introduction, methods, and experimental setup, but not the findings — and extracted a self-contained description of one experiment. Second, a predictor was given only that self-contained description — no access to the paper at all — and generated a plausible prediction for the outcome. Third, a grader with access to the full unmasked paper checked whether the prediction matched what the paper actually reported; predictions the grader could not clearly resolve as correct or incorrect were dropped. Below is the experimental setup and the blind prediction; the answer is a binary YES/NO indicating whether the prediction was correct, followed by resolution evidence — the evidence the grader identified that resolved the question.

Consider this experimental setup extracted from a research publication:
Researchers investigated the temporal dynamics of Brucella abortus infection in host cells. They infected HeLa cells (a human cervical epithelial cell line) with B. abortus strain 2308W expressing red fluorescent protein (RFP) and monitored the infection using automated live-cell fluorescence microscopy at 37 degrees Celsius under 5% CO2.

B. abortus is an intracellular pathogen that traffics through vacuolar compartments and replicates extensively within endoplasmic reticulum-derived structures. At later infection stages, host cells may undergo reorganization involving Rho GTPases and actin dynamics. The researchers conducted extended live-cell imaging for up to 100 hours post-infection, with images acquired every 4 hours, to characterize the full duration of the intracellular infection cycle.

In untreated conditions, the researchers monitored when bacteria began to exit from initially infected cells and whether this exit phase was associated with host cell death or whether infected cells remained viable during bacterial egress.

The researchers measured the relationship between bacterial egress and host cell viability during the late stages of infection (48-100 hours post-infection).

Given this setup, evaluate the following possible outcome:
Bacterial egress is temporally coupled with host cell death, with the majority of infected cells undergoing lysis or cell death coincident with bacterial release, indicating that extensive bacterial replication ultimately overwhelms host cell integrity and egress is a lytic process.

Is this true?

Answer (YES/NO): NO